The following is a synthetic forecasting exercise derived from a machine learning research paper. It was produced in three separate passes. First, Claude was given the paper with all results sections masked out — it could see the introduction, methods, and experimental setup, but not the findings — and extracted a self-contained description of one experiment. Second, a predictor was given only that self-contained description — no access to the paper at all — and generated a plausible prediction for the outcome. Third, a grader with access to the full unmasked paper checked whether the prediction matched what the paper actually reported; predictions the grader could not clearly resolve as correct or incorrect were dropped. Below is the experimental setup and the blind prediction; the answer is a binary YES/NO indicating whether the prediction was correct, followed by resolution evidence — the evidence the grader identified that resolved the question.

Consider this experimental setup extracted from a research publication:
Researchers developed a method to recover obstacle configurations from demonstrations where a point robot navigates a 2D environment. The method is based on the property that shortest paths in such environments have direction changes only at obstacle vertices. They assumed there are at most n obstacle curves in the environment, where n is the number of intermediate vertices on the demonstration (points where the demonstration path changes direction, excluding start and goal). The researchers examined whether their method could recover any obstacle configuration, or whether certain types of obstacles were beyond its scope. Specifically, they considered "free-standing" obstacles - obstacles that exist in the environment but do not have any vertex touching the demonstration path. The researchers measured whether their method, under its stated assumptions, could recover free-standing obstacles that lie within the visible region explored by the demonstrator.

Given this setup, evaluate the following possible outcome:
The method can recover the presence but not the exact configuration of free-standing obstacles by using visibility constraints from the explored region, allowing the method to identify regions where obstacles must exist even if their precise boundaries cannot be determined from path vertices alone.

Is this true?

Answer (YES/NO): NO